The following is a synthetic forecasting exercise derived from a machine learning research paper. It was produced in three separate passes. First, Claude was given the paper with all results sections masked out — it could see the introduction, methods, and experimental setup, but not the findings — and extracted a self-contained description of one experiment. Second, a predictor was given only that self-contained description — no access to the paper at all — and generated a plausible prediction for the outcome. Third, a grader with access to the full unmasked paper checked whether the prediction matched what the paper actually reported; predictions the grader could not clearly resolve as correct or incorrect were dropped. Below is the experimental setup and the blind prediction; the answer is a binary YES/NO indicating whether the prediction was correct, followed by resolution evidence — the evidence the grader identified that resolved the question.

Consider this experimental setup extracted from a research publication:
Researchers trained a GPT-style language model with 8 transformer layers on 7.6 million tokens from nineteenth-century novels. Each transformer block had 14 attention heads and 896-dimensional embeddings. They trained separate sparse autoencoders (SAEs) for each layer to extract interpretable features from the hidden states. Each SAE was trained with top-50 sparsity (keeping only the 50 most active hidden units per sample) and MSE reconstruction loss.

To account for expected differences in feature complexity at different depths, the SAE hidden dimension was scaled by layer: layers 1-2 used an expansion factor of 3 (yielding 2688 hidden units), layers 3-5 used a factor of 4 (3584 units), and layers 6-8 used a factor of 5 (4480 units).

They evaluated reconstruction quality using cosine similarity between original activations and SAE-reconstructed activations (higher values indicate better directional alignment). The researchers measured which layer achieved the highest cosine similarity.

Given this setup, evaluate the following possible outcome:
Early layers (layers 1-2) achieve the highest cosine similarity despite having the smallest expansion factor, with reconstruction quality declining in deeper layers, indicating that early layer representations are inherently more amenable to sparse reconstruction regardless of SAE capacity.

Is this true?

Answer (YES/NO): NO